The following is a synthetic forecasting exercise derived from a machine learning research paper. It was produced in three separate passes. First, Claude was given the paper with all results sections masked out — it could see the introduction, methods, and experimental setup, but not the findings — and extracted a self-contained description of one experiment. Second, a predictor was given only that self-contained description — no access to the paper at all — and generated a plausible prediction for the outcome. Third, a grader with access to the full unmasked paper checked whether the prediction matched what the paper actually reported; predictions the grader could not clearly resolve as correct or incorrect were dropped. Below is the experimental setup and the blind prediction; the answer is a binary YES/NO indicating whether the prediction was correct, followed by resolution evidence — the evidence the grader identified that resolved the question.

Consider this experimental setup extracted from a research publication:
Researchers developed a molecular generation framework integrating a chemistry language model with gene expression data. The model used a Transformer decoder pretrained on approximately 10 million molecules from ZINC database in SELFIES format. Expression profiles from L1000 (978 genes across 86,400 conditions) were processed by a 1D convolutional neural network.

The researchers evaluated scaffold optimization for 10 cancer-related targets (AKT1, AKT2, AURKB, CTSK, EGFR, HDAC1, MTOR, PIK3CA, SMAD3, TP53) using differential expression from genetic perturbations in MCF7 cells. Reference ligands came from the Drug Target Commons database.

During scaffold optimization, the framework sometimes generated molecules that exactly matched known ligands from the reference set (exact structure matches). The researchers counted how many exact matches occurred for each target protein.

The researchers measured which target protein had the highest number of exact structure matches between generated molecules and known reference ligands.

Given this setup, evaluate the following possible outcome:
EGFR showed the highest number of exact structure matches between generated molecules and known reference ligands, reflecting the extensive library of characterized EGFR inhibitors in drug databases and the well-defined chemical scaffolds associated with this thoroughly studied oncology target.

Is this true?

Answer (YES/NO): NO